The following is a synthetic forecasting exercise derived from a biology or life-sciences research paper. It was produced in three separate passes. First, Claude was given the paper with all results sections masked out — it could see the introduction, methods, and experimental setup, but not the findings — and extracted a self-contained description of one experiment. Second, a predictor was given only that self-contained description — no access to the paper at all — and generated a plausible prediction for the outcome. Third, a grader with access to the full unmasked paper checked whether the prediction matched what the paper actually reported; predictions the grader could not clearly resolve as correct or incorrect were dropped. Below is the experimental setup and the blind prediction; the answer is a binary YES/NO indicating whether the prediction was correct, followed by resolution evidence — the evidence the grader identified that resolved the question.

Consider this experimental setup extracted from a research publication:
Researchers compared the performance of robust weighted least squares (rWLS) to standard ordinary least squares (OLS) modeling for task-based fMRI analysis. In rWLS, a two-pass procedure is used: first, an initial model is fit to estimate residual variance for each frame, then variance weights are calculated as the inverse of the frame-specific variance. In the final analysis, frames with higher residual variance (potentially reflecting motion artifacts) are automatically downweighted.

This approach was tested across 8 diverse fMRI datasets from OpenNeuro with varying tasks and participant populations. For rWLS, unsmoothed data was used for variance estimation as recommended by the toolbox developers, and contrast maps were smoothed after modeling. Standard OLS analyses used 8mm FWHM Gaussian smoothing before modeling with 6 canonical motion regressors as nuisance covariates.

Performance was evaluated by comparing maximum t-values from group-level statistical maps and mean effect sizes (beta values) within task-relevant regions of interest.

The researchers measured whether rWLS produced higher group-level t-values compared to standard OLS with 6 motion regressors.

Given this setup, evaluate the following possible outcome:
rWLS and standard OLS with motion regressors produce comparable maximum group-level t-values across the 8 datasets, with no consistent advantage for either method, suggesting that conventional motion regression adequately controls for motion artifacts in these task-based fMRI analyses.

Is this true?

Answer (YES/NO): NO